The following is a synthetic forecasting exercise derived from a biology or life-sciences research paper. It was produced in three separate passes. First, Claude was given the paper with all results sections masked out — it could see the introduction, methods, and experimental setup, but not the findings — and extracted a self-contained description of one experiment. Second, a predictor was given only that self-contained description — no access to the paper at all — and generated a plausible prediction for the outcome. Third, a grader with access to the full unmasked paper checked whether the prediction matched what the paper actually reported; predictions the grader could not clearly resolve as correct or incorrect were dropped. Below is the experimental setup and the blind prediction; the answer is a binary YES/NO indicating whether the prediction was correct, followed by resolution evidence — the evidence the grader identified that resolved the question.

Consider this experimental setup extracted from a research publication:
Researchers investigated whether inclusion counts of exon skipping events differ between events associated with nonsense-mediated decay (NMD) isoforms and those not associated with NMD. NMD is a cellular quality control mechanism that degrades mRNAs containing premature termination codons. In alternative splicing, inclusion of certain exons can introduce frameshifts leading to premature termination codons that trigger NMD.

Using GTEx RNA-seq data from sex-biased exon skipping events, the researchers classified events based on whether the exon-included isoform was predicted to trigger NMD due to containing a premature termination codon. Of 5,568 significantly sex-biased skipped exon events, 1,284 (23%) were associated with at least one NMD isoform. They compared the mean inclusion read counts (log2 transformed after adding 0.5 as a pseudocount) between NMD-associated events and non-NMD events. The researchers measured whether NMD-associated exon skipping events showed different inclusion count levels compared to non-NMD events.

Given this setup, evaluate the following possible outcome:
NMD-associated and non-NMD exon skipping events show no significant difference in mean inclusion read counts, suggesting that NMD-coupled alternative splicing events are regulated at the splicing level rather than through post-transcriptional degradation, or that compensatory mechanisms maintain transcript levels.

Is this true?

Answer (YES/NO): NO